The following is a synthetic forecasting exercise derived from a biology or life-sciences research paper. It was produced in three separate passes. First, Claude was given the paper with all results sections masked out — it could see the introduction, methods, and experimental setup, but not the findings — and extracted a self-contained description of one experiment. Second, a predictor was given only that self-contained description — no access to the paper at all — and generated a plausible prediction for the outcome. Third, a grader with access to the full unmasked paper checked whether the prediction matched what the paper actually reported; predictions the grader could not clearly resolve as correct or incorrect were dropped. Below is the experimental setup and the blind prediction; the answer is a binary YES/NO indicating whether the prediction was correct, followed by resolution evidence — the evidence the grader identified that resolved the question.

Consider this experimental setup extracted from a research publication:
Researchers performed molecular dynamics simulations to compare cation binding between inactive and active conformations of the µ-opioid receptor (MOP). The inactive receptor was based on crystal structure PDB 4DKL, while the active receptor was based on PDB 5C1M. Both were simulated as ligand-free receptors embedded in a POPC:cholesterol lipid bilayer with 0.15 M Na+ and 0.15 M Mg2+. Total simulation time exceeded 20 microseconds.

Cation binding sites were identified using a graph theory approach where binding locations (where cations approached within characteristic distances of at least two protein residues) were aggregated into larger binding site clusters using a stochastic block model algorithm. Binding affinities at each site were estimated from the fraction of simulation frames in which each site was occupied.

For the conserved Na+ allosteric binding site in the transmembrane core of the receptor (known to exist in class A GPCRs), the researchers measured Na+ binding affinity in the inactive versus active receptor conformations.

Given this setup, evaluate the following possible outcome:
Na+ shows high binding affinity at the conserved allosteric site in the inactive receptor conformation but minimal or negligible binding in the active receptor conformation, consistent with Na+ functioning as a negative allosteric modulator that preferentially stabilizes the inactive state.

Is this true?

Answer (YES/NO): NO